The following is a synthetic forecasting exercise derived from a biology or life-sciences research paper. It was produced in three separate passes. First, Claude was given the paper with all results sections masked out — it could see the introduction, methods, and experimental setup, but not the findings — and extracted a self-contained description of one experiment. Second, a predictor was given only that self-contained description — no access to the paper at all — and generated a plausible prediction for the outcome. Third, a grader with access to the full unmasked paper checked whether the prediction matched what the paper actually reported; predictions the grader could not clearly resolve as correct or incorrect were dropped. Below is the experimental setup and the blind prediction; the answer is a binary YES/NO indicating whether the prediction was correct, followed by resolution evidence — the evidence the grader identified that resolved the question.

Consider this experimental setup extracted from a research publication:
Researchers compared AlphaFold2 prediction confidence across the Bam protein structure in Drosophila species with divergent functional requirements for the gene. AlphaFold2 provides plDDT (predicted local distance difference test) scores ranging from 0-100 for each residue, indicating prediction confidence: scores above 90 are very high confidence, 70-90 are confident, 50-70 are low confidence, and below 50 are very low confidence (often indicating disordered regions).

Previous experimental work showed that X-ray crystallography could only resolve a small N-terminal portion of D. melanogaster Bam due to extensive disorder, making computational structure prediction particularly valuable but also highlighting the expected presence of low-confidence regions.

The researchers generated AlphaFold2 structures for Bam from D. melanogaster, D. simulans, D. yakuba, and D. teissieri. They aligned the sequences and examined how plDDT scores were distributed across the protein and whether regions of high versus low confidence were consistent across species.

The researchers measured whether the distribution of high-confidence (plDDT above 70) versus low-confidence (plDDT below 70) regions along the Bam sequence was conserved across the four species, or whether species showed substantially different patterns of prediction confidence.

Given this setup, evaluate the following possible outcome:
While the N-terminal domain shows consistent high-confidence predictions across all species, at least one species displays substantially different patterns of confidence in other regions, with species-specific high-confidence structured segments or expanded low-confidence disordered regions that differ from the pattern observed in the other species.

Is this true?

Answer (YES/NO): NO